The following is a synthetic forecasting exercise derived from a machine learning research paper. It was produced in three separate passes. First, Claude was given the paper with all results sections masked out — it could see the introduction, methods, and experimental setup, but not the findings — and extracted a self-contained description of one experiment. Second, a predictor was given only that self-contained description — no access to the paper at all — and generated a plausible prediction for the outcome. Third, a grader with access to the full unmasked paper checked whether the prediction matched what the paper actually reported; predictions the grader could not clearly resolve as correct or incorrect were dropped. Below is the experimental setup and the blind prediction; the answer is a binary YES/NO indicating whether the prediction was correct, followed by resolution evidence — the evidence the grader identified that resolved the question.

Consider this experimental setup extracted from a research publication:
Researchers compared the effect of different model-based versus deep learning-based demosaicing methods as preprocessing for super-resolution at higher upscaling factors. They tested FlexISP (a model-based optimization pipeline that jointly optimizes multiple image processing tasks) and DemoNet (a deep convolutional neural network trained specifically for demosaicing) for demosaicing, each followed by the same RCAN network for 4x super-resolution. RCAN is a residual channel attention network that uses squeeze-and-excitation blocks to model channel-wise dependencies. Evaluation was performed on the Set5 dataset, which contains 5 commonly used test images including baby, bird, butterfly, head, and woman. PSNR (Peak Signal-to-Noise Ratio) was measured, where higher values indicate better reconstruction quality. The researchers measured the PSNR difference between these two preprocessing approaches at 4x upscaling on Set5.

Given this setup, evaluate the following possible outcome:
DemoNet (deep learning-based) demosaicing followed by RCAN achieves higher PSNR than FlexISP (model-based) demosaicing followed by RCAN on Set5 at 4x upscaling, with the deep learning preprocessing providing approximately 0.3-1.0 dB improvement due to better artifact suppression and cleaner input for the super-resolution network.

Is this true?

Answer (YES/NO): YES